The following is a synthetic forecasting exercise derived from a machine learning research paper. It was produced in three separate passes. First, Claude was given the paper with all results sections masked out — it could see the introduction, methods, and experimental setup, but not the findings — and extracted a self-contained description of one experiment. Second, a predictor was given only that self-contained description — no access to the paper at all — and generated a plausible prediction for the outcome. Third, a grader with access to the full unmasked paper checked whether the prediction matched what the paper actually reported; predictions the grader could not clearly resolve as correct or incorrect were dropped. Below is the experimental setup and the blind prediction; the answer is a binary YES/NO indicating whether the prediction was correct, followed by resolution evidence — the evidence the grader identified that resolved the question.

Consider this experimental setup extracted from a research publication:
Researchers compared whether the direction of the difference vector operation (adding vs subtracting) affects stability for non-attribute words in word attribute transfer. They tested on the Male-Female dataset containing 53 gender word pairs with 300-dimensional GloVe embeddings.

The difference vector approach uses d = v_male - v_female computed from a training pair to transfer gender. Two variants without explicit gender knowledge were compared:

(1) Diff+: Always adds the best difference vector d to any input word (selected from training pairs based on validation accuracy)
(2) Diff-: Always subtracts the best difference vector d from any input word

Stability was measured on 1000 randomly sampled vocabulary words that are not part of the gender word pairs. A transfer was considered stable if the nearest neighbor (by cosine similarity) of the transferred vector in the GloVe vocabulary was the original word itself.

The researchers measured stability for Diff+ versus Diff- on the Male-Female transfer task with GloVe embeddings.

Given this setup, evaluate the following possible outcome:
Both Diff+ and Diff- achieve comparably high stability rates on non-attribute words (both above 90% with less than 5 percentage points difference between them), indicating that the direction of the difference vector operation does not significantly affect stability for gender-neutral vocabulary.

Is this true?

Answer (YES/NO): YES